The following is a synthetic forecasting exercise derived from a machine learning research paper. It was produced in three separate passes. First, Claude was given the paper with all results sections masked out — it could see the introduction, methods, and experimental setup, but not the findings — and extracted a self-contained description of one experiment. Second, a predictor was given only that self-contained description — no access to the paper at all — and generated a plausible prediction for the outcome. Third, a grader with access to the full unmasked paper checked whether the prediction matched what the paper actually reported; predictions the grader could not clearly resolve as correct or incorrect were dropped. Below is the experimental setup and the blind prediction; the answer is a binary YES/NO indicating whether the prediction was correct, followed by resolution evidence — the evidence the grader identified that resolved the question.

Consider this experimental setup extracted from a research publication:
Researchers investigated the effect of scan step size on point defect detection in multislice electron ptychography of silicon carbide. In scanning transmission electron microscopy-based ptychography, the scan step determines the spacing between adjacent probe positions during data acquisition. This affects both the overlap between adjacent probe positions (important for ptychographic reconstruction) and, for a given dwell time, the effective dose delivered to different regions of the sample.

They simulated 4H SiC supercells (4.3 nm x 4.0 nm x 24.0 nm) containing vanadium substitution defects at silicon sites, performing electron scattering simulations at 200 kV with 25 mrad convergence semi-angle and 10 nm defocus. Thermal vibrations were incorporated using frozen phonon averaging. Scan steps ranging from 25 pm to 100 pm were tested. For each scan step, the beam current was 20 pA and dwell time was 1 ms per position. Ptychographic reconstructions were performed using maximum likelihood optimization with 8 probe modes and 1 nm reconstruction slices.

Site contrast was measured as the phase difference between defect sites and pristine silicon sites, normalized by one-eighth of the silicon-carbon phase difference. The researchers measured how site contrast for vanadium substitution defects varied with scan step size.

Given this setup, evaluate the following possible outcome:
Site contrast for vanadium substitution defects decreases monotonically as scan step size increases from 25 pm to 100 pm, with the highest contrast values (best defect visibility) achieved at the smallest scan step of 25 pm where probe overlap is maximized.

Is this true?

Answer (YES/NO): NO